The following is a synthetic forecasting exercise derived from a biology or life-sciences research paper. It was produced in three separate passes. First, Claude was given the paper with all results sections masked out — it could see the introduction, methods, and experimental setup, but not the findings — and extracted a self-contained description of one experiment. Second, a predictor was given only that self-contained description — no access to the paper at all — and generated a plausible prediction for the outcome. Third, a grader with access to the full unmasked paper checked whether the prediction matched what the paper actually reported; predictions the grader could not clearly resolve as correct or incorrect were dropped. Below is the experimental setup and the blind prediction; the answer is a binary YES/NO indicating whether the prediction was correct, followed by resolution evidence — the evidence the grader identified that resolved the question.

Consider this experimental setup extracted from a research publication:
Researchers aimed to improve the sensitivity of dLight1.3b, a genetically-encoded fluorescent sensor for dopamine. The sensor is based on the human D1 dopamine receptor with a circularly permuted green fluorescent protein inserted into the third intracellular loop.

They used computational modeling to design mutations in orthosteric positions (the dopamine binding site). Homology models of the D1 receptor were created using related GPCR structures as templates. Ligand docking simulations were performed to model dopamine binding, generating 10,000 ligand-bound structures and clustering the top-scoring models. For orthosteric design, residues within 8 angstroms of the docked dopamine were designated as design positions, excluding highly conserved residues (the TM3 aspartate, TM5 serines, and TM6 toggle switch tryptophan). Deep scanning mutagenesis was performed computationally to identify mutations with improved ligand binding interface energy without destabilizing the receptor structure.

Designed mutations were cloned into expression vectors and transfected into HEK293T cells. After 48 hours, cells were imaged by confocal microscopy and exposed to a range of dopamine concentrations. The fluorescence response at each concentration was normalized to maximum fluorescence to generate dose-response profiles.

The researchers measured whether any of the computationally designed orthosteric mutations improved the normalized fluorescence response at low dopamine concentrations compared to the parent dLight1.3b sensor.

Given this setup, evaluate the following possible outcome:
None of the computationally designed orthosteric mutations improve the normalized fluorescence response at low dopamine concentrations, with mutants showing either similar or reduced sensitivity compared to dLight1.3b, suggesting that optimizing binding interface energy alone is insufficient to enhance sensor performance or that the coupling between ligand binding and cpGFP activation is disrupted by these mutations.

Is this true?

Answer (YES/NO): YES